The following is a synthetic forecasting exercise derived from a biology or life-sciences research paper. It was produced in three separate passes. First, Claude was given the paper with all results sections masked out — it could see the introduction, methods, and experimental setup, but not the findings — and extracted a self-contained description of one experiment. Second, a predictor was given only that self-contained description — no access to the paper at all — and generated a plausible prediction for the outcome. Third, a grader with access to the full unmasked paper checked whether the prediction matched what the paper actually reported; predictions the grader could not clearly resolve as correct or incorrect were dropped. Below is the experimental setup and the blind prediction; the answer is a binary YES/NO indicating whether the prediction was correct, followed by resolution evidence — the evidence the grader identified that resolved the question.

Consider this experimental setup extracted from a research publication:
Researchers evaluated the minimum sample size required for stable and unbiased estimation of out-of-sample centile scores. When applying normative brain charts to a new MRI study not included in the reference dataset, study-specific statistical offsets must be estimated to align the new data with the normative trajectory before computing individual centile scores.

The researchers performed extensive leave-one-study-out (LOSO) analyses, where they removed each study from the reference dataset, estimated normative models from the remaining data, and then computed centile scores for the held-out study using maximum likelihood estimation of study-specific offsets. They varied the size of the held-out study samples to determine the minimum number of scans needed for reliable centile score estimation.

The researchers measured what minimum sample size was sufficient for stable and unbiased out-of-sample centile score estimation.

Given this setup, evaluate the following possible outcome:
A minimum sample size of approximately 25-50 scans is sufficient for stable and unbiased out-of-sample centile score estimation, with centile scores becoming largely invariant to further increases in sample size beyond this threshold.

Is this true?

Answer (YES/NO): NO